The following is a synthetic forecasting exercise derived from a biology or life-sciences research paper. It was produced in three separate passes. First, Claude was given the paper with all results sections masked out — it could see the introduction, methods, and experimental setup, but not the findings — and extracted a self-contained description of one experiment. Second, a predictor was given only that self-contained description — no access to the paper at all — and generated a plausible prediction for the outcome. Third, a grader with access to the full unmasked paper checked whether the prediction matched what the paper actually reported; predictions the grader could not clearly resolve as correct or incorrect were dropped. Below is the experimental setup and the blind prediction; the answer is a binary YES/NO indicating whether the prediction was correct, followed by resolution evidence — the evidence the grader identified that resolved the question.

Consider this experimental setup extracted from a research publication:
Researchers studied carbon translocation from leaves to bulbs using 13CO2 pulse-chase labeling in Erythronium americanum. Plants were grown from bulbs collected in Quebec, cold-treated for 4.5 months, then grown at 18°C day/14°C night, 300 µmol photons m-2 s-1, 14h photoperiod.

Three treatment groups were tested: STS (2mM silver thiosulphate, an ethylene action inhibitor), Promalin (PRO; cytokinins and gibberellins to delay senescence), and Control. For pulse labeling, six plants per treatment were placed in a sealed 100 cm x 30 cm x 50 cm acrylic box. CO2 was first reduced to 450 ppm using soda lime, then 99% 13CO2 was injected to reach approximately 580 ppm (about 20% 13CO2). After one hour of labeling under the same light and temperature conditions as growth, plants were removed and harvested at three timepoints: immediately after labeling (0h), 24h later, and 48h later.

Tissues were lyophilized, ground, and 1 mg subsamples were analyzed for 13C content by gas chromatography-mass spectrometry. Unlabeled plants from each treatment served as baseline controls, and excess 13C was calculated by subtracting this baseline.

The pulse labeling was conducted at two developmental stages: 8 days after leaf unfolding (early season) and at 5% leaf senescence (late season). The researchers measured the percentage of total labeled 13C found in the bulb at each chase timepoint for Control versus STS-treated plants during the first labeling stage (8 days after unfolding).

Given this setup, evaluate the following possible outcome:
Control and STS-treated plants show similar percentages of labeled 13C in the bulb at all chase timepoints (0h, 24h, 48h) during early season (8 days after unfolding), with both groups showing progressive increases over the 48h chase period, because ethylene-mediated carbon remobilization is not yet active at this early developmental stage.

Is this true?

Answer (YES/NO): NO